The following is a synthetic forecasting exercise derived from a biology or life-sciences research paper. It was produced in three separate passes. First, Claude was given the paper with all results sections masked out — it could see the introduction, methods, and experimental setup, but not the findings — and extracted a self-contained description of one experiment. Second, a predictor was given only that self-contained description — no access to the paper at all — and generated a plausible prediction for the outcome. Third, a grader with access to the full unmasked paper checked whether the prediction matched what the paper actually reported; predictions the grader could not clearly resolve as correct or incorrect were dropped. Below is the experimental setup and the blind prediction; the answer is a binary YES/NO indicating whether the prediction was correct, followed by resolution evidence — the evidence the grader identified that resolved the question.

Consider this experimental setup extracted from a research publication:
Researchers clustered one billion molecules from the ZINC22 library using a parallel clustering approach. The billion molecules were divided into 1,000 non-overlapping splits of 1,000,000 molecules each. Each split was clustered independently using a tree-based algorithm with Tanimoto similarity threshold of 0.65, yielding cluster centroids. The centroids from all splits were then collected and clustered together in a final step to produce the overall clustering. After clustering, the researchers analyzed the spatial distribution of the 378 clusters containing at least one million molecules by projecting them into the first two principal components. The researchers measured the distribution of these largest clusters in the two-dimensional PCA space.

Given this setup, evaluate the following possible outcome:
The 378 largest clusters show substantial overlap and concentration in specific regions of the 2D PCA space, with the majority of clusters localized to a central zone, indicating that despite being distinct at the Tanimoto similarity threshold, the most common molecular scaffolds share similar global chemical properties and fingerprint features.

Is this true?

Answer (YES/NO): NO